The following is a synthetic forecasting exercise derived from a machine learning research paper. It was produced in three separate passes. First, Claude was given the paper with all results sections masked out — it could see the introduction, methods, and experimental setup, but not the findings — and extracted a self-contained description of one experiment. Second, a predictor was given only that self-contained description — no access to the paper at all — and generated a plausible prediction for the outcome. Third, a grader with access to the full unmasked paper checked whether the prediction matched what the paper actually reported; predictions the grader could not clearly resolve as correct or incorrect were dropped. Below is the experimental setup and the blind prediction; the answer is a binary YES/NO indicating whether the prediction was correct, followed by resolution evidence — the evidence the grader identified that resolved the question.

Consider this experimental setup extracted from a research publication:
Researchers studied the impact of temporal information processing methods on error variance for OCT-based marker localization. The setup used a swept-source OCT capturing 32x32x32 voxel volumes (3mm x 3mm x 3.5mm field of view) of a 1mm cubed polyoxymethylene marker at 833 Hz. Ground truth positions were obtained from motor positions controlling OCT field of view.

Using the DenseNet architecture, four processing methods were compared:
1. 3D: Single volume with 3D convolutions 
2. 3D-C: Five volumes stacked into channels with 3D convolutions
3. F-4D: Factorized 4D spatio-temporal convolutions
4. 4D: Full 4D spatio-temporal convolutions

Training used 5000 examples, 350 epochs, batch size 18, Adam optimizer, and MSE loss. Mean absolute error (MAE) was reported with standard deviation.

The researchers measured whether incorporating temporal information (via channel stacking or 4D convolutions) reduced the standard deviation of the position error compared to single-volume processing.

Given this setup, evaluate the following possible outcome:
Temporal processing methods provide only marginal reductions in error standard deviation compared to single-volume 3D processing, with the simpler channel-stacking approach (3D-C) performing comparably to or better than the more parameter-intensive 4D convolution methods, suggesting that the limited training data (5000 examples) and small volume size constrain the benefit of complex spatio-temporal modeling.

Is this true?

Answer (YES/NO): NO